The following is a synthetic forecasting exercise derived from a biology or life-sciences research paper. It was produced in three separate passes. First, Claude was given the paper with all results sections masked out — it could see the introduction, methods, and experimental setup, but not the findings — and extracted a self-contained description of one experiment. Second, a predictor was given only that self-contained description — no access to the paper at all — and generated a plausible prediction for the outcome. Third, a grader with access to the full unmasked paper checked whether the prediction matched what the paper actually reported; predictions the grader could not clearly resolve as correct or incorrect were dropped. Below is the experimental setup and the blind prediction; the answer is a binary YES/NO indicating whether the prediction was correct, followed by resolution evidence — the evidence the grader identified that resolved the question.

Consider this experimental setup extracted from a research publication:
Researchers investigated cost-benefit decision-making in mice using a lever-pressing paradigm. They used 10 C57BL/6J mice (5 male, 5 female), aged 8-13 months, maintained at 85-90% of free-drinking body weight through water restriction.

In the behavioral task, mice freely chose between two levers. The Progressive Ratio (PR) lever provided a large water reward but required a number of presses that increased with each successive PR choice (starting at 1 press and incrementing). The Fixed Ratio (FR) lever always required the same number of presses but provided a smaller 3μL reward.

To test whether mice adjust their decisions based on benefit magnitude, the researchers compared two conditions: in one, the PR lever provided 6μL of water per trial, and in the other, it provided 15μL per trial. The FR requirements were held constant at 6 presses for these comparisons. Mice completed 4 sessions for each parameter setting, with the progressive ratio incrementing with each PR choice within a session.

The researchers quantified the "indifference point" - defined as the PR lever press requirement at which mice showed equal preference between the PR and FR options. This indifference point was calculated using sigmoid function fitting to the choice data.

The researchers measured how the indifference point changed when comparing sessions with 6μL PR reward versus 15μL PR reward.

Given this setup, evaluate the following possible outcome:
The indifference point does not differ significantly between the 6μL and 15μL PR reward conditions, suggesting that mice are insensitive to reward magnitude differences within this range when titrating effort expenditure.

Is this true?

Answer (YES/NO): NO